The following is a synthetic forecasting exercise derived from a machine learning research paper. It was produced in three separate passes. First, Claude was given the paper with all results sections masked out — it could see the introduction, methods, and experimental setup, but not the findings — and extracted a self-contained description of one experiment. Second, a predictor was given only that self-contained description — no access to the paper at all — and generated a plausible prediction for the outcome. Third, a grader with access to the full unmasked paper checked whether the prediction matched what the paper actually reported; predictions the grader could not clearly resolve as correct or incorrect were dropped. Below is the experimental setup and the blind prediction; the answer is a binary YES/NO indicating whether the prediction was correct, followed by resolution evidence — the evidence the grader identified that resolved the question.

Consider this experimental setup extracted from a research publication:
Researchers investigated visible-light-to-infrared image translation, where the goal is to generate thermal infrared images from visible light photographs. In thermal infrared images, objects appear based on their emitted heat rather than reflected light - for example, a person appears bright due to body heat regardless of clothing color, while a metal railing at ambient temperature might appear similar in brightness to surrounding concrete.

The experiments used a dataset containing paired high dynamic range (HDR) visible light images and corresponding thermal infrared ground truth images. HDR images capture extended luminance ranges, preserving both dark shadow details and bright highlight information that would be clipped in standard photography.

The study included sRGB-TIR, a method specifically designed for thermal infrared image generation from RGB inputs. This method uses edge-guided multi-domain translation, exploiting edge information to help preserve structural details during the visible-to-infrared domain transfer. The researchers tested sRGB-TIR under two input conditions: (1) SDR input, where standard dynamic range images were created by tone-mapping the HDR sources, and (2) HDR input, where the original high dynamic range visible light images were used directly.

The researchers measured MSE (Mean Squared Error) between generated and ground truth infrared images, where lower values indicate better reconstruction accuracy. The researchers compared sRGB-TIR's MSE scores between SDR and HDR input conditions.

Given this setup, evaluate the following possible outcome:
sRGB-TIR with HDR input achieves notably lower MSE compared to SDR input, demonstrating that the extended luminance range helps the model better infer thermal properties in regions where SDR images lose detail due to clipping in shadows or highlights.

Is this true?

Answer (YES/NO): YES